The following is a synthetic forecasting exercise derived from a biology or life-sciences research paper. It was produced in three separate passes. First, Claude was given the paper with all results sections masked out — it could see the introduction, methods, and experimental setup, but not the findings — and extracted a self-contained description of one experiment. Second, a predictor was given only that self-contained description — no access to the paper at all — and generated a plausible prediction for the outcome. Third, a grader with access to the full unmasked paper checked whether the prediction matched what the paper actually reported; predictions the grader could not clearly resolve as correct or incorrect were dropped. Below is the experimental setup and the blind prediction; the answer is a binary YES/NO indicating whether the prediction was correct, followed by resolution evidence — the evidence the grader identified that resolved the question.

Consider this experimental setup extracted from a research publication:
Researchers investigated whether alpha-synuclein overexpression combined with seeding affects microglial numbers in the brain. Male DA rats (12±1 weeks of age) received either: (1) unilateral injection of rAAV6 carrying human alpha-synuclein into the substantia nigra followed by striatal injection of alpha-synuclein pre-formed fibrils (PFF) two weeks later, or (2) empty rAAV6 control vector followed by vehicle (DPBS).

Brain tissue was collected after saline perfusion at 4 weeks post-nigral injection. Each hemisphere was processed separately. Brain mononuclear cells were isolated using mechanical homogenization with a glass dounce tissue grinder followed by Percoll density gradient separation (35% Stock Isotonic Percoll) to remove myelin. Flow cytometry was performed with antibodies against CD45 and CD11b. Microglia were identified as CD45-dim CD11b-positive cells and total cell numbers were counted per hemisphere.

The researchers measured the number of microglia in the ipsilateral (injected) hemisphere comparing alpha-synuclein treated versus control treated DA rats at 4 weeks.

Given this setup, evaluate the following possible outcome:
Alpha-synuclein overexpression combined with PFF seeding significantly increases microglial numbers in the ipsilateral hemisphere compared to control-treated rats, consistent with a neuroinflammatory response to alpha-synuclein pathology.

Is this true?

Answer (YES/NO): NO